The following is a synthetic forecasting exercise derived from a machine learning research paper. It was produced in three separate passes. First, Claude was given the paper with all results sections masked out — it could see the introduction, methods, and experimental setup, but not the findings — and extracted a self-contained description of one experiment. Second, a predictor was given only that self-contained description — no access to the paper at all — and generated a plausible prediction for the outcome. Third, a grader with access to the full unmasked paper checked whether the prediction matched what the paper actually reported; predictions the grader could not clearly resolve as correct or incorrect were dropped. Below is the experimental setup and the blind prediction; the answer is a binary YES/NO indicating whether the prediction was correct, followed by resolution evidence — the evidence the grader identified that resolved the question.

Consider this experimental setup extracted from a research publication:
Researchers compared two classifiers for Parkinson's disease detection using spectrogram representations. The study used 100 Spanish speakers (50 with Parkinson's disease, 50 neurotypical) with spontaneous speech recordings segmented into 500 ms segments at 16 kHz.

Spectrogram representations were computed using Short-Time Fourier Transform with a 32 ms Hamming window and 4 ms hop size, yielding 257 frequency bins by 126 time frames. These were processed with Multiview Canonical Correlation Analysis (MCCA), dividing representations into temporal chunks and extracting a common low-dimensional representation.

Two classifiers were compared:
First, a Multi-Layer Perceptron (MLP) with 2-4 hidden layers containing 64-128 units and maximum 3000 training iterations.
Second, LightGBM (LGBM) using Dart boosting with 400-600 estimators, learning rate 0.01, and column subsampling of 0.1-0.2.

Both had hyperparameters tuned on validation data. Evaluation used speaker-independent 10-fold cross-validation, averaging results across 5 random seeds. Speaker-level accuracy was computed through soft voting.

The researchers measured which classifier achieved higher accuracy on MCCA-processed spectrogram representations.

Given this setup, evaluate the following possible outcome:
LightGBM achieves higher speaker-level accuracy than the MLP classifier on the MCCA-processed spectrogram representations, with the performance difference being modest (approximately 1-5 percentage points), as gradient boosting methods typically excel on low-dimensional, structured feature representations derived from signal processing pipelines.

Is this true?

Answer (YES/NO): NO